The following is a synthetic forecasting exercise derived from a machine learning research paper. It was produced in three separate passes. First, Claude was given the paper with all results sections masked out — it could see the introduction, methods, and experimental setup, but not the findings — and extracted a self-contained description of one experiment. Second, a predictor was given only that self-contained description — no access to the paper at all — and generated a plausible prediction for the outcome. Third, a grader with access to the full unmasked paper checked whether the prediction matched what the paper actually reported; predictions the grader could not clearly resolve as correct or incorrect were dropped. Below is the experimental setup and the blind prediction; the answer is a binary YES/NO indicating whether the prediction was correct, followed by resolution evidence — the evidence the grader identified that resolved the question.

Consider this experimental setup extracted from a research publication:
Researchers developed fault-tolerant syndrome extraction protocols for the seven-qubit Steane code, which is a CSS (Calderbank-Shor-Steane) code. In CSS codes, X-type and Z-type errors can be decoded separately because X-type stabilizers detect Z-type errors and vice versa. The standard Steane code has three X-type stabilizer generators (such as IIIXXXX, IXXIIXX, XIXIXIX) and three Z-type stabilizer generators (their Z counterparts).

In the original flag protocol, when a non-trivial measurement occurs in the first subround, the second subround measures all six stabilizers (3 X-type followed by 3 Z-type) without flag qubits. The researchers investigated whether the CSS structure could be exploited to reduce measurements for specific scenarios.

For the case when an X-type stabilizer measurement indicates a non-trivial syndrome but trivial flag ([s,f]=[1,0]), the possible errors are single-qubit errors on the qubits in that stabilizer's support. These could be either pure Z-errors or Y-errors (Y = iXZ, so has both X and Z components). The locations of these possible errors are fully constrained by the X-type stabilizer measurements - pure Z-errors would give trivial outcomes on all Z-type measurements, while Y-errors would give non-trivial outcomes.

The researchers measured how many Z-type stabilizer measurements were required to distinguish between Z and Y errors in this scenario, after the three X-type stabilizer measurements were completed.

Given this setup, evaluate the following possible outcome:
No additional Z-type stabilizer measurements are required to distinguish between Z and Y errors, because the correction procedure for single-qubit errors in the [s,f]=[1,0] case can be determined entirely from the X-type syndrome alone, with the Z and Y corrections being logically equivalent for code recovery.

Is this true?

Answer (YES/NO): NO